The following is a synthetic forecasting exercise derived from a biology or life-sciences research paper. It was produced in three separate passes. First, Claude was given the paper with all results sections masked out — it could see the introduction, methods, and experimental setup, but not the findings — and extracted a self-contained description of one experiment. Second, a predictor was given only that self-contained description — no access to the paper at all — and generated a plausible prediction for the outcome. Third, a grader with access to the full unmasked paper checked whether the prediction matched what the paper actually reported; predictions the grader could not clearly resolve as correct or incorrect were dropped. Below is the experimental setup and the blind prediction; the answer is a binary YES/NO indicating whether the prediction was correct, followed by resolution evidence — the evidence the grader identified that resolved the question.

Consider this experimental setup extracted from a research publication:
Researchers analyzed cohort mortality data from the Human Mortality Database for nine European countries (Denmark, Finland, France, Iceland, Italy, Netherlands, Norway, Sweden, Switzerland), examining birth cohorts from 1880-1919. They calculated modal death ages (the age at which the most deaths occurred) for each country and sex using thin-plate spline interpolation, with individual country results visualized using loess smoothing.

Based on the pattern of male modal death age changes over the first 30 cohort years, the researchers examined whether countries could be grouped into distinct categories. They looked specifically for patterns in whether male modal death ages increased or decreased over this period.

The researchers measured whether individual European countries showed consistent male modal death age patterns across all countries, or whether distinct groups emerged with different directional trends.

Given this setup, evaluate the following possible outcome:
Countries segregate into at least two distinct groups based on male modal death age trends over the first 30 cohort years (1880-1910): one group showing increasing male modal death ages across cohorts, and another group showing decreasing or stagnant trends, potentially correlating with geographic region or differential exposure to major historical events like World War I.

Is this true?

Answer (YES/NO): YES